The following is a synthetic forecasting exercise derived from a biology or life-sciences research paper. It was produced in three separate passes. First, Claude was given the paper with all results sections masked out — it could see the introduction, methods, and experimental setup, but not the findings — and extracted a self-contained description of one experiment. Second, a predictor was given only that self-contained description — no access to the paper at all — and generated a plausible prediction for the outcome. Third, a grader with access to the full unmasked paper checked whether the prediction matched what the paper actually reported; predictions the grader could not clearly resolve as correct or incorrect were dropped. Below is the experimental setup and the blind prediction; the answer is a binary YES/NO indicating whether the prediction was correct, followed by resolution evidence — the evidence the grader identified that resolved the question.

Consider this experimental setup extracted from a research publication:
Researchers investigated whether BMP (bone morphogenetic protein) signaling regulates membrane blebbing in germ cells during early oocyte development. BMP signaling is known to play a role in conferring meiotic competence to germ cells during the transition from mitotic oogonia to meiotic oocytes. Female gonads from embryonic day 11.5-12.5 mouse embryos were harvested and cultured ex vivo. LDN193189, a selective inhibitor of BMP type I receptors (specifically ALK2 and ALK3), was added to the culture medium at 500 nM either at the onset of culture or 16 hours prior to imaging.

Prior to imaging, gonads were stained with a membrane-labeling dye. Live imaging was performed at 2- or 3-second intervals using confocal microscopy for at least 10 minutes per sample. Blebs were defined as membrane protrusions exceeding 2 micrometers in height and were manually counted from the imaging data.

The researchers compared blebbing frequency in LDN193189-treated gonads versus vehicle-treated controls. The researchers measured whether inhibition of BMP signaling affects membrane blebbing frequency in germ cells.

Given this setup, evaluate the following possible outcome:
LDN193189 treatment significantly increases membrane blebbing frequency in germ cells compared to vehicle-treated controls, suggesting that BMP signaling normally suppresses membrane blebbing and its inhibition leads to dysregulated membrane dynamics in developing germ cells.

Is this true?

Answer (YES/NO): NO